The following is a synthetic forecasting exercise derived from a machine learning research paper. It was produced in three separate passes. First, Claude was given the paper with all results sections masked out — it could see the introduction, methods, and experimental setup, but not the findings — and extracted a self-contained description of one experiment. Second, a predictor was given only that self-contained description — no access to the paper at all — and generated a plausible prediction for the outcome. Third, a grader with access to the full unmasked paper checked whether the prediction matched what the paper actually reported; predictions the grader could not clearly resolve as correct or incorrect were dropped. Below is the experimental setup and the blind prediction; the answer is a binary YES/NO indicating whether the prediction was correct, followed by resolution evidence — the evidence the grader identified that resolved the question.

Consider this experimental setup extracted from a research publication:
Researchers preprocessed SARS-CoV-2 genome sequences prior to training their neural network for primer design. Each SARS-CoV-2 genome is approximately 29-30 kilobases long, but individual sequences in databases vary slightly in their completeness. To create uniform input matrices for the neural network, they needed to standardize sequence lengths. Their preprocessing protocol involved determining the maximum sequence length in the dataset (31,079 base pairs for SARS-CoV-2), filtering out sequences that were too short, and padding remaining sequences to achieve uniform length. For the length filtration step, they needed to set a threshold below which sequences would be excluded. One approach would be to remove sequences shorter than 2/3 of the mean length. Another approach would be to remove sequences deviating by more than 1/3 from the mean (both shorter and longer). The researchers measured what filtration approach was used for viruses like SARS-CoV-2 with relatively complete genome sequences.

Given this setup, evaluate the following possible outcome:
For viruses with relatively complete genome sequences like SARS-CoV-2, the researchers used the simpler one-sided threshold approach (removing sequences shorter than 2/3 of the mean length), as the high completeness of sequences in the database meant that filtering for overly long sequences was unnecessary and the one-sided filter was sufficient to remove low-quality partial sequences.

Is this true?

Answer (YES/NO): YES